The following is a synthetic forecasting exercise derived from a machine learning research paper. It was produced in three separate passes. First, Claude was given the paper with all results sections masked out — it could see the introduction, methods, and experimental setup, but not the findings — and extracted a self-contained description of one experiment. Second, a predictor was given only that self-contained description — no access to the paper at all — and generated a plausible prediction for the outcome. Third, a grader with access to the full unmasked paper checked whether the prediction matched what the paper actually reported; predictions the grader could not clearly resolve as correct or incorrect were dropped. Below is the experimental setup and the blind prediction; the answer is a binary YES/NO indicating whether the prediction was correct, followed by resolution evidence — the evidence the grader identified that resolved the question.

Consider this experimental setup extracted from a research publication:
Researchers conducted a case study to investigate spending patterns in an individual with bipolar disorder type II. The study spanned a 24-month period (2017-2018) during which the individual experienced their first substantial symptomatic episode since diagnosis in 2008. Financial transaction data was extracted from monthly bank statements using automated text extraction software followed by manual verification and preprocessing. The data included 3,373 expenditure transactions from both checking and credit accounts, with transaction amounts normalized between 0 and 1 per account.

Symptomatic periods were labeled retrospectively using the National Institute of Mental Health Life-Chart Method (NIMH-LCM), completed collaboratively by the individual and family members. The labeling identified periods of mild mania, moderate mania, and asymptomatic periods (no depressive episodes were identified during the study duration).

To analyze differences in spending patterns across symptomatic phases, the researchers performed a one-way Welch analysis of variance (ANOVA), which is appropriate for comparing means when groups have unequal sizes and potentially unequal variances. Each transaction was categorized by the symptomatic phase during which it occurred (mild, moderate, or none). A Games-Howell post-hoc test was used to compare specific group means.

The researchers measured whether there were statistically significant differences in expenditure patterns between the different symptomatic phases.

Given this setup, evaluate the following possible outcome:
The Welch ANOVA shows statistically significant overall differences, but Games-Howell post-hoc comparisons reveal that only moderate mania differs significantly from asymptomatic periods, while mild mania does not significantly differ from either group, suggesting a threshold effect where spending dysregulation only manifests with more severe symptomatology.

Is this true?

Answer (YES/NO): NO